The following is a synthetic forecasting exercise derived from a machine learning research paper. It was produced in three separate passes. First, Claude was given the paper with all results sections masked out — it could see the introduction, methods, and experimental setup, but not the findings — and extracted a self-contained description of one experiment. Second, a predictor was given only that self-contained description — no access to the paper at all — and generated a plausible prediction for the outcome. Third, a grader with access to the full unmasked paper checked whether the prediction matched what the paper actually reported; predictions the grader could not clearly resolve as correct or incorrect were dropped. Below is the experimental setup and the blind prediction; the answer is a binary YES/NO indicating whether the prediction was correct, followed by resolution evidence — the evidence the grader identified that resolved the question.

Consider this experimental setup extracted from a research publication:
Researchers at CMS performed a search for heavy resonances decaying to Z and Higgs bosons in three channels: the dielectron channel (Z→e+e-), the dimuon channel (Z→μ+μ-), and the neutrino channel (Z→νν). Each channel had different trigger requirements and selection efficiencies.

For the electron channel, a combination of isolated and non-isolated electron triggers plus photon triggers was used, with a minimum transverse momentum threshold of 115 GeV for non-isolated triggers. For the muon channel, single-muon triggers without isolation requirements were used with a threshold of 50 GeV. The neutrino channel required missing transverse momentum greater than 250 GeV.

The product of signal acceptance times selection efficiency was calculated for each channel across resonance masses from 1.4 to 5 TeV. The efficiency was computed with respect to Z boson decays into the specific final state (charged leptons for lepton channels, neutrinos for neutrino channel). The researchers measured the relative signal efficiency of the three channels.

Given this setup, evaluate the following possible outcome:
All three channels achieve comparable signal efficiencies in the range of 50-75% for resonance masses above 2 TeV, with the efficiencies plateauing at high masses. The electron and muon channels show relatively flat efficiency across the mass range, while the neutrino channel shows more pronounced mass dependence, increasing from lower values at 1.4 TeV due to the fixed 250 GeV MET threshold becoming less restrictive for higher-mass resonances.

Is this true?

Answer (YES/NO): NO